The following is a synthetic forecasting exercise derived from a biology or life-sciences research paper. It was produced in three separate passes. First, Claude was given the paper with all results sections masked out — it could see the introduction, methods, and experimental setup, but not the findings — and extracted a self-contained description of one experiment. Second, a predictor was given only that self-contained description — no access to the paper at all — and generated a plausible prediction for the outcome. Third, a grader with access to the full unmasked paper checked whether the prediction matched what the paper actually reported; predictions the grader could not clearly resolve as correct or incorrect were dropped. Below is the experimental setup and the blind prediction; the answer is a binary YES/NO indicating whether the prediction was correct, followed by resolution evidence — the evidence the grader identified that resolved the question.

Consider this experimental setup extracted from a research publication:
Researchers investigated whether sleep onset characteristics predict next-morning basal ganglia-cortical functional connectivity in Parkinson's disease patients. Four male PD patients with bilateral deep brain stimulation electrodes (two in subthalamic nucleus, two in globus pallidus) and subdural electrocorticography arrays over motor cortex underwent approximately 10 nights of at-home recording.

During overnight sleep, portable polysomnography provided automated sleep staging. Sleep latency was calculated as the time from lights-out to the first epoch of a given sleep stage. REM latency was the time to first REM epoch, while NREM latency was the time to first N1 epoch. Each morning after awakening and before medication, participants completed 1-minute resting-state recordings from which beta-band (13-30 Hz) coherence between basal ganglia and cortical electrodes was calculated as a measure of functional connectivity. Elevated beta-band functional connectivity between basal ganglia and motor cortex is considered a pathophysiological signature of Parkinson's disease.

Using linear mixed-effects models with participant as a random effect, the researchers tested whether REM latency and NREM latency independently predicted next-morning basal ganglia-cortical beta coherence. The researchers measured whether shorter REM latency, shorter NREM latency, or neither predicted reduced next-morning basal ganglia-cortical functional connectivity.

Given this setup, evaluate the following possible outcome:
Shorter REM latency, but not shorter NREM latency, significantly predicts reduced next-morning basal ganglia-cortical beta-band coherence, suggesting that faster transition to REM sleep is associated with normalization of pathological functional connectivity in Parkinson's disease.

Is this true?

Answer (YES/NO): NO